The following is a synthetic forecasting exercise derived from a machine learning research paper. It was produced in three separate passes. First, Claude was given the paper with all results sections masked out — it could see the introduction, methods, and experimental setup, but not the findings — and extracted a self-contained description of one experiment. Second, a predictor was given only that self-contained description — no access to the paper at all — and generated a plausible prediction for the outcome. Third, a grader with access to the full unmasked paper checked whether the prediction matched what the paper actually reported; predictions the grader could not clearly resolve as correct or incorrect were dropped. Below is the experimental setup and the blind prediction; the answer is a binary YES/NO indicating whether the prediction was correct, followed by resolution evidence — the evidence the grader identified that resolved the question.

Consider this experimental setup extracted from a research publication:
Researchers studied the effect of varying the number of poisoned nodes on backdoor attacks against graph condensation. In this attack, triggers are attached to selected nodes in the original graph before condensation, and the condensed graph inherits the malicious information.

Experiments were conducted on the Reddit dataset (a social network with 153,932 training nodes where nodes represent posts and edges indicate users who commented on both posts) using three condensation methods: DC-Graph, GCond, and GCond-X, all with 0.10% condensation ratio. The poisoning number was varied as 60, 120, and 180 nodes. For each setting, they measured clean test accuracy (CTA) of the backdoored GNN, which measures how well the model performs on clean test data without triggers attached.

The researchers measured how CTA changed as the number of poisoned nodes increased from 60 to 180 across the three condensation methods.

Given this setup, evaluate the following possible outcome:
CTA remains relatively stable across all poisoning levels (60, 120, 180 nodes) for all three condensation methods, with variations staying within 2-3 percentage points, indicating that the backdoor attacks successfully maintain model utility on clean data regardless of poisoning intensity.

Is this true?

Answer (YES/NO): NO